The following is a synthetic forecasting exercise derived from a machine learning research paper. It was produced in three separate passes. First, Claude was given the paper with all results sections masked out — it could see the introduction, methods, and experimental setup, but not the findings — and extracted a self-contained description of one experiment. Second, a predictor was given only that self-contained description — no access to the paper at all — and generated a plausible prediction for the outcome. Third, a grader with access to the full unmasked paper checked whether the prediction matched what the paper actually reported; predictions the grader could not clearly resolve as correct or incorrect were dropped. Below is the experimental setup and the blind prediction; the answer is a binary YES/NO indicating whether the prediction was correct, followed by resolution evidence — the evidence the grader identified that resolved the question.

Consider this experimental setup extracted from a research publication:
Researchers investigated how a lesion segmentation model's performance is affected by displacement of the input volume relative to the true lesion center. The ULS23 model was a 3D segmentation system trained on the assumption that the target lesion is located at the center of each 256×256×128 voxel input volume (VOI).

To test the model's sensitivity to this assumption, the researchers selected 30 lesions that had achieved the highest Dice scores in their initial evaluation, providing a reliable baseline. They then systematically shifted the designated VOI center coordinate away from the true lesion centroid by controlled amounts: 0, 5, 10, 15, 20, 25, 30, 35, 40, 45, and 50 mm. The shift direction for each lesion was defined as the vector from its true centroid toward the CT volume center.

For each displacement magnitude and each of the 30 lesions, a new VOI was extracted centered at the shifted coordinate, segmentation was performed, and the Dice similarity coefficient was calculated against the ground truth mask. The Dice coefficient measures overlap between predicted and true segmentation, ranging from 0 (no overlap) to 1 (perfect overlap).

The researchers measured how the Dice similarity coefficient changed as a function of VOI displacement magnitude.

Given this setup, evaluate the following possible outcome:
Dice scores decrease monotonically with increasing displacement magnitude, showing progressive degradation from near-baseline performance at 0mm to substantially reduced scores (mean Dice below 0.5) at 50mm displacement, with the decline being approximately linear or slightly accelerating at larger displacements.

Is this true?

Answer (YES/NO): NO